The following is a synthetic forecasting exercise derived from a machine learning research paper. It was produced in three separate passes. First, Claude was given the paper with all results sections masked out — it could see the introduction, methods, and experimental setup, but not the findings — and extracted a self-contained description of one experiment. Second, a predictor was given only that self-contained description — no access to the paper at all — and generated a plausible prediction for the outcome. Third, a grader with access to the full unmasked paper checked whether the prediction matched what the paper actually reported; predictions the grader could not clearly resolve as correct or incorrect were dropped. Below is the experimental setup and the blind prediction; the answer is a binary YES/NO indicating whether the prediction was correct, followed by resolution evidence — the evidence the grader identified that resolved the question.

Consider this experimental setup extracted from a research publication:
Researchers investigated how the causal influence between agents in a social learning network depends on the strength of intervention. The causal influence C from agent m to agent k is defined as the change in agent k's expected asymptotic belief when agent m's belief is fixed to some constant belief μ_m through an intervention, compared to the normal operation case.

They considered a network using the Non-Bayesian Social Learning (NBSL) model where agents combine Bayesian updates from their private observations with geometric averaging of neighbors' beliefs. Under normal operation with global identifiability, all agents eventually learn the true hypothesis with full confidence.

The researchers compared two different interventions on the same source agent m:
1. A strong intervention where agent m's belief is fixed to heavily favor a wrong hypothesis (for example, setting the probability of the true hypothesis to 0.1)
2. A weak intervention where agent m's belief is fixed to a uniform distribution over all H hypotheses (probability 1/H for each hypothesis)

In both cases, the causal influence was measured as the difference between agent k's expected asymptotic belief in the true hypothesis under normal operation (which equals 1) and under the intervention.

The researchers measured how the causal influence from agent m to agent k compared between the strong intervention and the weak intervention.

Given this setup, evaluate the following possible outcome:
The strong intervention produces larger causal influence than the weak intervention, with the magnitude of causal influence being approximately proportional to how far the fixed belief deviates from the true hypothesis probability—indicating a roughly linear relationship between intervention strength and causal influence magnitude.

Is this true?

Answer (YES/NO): YES